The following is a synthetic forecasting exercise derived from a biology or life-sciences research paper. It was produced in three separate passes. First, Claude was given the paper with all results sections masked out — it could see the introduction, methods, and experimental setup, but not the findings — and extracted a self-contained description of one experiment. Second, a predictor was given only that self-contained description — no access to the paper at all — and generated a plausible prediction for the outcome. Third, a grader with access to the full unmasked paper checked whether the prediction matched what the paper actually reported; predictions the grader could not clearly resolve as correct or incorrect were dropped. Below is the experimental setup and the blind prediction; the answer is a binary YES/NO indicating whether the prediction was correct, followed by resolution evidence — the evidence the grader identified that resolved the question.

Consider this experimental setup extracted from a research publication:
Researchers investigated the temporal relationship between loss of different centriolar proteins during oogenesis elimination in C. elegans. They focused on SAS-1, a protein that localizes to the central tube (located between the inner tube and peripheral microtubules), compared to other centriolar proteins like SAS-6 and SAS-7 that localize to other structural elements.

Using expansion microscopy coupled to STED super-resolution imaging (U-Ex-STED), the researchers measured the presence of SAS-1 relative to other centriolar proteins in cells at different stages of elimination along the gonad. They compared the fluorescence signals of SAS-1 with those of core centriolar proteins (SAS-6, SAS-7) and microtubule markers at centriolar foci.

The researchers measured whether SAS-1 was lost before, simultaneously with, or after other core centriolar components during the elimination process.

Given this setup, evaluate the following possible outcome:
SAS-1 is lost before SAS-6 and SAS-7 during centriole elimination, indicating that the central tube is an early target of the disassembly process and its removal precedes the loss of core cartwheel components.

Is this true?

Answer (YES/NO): YES